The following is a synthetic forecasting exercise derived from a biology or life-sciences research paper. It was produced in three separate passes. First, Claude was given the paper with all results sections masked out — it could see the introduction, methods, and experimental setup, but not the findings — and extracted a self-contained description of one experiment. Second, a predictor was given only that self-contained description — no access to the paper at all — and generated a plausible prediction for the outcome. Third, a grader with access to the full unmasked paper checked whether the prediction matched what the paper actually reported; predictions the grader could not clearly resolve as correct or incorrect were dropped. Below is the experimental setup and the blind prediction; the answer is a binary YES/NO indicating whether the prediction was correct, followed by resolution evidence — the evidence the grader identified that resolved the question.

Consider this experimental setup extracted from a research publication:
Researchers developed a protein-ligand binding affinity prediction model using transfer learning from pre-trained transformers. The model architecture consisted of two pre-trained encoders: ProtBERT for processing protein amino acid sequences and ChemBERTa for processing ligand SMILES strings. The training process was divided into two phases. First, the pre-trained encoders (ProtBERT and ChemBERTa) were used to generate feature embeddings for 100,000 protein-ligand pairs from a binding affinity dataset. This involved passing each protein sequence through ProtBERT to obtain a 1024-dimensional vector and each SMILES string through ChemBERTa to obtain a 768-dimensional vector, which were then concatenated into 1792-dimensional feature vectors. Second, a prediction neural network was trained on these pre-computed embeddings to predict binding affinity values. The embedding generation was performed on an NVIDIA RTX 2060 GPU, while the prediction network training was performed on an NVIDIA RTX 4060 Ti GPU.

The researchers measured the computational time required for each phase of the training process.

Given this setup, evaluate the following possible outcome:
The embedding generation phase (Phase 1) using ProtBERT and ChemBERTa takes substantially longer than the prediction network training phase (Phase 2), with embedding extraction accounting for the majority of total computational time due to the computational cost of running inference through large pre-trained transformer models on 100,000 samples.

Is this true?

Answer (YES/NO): YES